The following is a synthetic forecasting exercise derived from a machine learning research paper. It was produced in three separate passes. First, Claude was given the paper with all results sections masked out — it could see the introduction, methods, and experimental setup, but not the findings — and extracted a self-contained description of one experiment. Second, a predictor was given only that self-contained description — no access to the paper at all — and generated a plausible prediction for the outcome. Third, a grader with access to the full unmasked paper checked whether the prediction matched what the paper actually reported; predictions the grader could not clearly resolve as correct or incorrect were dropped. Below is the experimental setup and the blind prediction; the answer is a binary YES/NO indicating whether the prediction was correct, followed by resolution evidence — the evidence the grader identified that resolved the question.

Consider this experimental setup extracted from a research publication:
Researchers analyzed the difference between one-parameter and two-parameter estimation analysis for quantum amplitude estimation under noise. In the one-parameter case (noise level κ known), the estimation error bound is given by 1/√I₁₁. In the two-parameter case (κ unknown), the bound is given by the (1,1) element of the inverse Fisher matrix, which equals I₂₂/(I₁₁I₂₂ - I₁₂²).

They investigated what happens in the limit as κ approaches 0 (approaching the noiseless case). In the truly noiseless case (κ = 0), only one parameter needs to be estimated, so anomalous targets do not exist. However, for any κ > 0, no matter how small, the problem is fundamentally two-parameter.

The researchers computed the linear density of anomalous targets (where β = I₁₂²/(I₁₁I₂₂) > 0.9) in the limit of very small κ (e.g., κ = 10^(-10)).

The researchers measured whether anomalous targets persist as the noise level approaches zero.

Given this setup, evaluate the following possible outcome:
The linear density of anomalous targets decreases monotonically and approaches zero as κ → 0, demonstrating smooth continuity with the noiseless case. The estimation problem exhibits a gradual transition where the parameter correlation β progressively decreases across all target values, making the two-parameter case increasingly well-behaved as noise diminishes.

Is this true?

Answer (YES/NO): NO